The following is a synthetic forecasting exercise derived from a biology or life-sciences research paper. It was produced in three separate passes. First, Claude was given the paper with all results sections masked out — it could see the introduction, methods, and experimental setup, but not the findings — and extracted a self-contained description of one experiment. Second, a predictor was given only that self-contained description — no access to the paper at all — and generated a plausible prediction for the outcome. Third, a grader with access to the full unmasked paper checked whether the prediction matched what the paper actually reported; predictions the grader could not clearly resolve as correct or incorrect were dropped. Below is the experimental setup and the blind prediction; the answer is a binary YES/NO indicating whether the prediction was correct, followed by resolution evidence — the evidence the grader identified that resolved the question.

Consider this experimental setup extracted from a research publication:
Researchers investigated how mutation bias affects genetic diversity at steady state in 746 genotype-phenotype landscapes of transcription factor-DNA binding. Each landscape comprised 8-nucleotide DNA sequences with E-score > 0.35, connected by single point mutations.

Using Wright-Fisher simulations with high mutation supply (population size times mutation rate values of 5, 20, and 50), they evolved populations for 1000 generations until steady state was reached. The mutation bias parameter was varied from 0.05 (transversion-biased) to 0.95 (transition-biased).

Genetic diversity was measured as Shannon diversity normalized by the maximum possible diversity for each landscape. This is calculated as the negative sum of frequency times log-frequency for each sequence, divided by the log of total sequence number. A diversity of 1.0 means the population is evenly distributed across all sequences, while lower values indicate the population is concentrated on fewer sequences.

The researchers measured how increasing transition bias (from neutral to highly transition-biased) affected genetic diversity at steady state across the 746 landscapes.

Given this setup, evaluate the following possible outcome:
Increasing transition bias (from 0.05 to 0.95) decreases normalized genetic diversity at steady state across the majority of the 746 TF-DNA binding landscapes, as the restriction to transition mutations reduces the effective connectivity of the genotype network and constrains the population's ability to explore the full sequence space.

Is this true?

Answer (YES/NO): YES